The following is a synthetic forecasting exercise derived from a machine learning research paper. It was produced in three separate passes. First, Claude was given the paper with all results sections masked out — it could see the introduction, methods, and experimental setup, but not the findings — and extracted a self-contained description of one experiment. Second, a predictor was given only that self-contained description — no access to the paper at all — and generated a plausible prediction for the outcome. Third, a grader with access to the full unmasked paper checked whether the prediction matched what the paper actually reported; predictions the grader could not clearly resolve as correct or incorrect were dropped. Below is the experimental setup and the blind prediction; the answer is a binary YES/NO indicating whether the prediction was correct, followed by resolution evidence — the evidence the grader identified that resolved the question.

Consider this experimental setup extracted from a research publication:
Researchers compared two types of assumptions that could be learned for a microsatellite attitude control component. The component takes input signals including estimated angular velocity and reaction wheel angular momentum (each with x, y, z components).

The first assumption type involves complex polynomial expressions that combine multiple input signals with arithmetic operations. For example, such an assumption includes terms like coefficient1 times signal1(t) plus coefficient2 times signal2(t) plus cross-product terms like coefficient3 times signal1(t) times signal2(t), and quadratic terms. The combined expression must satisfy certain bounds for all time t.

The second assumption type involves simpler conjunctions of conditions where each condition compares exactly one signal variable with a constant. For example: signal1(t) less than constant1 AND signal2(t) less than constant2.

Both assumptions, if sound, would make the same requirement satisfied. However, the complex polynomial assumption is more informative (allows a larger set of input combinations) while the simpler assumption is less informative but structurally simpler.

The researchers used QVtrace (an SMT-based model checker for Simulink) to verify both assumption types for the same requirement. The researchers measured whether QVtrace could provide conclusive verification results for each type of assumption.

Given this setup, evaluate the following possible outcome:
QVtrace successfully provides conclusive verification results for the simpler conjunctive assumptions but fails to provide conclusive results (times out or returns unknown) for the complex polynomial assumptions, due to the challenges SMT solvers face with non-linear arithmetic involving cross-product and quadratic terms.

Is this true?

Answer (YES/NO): YES